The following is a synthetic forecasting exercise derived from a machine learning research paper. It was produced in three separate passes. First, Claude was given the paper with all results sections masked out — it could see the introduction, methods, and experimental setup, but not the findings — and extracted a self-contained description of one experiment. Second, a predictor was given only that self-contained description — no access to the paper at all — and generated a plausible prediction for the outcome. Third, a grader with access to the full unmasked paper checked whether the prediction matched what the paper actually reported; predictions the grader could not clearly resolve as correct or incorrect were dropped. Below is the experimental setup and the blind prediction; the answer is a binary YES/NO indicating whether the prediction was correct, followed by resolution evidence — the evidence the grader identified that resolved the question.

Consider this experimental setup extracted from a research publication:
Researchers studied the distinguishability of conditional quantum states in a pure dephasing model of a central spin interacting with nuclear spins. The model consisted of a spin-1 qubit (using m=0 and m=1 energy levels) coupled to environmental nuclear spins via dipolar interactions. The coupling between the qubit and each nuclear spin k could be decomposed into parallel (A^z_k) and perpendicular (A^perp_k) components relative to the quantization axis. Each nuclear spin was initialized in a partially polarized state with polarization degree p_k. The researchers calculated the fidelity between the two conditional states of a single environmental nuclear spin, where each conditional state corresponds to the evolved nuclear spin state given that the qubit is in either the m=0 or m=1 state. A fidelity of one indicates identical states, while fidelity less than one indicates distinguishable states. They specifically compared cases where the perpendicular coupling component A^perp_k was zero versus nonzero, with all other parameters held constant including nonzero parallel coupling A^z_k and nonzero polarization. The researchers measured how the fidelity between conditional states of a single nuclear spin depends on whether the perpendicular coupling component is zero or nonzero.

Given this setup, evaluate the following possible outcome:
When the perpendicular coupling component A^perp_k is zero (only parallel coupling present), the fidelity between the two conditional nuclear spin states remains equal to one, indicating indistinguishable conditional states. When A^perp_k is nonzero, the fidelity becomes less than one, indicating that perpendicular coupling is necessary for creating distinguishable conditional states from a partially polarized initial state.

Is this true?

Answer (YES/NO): YES